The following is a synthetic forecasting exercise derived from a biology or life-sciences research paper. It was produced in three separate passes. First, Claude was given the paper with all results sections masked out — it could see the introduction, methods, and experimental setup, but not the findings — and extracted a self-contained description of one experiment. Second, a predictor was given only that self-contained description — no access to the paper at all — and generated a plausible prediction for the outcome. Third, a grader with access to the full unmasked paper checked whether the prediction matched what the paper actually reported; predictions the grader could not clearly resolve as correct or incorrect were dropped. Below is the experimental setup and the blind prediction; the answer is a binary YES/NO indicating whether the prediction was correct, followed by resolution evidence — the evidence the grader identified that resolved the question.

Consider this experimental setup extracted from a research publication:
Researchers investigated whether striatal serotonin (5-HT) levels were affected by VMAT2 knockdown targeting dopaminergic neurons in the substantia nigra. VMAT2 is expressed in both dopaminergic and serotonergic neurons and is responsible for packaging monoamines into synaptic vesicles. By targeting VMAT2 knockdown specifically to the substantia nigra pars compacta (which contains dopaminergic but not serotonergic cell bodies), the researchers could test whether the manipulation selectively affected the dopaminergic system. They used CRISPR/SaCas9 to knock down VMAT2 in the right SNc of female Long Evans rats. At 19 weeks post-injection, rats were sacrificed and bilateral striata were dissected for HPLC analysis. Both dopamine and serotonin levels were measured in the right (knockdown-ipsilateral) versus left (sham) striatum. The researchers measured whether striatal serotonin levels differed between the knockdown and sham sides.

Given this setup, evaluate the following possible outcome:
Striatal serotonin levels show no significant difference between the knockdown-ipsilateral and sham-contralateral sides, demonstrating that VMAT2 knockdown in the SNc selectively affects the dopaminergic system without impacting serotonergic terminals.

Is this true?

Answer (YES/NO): YES